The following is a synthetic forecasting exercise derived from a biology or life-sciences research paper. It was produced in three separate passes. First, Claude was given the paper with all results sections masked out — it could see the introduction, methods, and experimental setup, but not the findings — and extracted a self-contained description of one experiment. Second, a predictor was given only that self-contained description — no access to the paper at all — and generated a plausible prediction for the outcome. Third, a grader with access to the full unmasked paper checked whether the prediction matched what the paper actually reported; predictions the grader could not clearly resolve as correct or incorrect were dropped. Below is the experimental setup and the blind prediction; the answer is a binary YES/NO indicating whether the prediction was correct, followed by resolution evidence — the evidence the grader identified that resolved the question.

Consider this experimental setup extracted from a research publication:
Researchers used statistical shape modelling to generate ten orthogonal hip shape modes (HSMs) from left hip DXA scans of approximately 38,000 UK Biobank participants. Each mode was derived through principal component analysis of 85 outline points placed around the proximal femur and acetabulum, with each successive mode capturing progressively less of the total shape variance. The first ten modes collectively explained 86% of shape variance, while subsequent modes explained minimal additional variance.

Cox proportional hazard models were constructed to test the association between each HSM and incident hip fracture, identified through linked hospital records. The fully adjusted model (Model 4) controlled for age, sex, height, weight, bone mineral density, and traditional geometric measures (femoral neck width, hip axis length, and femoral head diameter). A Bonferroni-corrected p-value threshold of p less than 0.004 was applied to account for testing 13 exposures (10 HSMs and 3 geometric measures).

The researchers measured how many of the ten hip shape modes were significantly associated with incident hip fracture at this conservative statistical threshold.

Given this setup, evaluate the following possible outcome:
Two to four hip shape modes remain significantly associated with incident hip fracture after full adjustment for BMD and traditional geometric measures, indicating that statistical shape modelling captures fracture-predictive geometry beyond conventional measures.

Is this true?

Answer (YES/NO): NO